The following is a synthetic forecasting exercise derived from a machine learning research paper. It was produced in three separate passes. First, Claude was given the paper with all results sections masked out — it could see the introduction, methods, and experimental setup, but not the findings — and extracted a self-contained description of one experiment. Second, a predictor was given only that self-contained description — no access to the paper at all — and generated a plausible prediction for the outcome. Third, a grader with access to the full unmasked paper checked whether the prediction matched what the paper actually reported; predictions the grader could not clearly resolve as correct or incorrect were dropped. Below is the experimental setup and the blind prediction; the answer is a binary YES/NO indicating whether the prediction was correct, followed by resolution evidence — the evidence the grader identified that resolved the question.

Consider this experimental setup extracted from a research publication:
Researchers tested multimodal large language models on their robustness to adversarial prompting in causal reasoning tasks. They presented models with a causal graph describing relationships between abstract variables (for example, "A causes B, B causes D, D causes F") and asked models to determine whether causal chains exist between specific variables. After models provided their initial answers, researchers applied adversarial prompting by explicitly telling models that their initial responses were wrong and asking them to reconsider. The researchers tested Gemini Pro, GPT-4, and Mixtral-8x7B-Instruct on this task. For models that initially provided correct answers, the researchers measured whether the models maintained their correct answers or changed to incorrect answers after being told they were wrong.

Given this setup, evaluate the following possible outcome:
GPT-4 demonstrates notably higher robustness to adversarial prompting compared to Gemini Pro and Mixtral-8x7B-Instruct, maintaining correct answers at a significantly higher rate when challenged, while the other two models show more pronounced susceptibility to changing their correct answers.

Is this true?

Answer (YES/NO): NO